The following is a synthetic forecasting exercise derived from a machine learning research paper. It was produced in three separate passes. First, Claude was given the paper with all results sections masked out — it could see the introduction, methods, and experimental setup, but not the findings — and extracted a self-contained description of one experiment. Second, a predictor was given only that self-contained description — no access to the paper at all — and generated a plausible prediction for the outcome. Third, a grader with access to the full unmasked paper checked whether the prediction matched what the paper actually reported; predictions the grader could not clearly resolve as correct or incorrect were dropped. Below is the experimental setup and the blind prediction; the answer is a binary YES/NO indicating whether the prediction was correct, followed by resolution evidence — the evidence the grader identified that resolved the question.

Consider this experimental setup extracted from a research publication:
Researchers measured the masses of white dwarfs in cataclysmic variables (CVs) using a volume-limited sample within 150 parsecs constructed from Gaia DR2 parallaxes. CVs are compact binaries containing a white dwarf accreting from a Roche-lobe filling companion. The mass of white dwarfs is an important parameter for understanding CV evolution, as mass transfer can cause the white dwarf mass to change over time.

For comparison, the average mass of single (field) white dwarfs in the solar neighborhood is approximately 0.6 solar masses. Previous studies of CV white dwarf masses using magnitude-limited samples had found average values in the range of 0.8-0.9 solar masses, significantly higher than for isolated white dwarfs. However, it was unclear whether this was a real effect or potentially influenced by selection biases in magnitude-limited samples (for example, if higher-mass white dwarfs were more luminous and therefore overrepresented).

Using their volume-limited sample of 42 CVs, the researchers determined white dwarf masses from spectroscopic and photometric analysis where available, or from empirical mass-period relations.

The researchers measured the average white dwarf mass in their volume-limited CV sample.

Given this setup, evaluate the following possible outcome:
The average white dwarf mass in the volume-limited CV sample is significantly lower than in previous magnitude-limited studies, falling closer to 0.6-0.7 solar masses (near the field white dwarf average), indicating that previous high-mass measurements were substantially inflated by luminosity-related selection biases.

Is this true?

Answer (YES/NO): NO